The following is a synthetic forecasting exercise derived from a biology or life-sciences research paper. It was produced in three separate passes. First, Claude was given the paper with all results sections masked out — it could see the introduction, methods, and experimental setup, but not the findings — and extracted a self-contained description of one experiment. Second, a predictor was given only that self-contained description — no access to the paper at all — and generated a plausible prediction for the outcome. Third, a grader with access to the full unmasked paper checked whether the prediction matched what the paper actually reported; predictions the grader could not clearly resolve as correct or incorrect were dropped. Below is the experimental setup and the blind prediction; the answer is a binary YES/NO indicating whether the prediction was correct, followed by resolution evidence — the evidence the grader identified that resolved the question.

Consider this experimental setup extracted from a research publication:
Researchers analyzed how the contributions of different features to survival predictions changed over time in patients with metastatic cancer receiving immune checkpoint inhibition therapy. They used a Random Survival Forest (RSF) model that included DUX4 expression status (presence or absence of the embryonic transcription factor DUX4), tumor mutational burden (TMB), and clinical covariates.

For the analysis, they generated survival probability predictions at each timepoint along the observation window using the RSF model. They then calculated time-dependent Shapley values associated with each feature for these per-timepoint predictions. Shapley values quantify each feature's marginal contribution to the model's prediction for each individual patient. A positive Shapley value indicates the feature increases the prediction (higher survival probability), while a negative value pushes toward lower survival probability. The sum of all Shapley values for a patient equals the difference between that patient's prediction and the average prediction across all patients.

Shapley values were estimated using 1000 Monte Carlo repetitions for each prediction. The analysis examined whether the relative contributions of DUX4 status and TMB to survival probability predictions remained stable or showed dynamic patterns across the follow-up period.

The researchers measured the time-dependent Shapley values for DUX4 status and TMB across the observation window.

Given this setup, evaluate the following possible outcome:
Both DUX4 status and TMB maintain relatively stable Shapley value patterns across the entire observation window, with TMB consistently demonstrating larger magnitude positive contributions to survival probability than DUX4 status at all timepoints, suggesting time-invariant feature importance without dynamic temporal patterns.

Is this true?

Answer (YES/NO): NO